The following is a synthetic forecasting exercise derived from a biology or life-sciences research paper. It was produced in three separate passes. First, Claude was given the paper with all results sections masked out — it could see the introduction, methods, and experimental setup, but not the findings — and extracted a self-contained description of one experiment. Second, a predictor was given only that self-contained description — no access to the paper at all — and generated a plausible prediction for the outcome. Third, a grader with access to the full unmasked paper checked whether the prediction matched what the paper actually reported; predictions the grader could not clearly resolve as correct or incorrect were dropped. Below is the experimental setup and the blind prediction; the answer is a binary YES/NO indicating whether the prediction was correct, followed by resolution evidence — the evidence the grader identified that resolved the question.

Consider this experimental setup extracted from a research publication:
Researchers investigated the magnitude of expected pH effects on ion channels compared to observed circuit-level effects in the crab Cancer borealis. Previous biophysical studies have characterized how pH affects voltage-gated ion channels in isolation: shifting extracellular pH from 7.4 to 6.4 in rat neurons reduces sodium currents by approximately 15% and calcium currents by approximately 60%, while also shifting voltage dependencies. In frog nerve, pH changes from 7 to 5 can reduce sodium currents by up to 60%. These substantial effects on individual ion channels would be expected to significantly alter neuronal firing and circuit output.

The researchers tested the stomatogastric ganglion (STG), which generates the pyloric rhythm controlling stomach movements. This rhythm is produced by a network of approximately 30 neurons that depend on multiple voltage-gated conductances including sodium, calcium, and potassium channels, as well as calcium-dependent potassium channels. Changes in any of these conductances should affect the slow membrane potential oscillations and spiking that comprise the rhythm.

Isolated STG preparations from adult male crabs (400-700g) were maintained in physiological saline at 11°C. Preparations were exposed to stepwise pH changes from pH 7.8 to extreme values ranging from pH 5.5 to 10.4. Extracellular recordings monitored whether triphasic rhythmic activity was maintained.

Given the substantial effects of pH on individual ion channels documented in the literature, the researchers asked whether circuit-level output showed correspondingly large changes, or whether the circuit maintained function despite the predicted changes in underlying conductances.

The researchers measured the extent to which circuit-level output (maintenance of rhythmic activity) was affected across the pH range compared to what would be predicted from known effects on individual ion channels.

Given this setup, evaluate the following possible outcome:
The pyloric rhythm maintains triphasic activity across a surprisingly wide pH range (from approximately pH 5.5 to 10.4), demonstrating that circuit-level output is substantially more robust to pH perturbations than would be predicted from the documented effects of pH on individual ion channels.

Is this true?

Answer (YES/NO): NO